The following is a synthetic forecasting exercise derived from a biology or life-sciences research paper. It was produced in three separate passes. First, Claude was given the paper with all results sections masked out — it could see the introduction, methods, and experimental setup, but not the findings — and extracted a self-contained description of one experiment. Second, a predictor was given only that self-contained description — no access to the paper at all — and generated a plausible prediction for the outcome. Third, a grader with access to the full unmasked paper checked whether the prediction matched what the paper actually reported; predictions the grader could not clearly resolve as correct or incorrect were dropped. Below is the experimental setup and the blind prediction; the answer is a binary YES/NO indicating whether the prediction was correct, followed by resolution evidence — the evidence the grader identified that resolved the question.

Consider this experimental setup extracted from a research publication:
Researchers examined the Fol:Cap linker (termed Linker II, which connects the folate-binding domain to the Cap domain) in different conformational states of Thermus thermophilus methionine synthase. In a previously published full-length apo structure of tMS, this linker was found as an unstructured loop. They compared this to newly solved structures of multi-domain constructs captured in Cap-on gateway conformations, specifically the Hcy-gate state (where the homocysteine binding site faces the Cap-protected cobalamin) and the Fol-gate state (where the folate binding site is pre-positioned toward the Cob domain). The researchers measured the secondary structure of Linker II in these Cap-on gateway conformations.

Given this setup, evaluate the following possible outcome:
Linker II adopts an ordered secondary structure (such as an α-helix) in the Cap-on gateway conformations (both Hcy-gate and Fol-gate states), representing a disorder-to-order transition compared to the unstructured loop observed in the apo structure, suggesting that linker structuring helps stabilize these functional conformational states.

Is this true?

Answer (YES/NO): YES